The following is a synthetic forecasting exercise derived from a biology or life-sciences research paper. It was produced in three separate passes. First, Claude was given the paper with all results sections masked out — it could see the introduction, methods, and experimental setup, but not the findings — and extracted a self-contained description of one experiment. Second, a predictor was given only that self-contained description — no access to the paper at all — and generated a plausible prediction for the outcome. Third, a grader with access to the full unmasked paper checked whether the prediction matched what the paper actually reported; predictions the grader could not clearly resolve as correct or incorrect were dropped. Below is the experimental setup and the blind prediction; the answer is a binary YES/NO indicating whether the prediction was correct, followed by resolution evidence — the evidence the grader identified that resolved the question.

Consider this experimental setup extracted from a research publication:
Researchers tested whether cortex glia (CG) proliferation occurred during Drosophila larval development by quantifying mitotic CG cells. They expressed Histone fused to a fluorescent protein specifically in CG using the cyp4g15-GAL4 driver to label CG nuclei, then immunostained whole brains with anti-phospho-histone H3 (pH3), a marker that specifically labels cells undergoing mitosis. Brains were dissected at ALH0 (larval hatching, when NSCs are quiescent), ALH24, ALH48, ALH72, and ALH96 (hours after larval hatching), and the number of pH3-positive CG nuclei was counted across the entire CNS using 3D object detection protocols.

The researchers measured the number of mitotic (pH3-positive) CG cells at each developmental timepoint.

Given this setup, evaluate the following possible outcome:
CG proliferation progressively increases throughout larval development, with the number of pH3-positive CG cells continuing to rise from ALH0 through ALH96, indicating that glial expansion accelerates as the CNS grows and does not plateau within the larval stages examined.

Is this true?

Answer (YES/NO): NO